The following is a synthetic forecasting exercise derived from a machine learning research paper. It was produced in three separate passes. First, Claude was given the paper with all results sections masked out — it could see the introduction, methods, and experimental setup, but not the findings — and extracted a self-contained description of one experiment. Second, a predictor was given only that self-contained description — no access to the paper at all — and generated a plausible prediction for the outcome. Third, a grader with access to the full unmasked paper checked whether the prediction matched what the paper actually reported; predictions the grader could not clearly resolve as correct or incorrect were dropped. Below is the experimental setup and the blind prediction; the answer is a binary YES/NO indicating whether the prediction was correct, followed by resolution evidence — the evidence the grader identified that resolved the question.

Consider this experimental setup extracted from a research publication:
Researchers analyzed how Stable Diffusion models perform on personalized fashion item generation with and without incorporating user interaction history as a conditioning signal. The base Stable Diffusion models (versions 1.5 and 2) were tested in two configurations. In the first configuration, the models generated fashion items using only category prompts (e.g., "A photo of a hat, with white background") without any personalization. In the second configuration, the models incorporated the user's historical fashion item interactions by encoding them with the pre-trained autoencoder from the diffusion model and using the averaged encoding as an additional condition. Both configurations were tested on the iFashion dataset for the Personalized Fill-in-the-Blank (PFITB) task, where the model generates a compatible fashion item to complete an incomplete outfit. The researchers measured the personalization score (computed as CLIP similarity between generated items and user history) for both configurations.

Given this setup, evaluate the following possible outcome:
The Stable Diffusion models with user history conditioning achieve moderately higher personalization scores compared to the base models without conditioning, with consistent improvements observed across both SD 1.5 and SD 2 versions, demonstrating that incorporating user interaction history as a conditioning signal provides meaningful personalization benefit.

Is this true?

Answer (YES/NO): YES